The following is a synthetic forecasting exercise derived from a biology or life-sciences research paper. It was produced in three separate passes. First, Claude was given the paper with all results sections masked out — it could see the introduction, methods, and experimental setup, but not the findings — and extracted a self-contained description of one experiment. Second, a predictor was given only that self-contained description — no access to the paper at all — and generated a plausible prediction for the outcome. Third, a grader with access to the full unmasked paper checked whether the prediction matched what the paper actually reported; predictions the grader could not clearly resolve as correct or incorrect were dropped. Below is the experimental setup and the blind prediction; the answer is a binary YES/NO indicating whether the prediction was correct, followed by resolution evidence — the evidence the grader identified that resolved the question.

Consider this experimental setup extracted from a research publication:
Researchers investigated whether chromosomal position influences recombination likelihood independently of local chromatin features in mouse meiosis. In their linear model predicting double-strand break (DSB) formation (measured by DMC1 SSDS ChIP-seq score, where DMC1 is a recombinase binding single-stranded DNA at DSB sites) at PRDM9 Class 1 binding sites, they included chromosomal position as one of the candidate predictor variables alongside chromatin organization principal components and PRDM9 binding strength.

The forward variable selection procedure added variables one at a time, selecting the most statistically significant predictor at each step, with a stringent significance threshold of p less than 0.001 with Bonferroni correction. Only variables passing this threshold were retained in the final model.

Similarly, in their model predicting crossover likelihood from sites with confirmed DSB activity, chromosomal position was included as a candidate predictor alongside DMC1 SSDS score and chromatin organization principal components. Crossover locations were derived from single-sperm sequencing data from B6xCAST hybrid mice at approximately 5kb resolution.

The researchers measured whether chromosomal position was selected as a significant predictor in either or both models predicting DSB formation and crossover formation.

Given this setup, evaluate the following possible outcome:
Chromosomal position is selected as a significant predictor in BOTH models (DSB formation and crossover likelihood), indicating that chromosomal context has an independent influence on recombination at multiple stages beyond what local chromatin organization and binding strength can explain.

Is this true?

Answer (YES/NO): NO